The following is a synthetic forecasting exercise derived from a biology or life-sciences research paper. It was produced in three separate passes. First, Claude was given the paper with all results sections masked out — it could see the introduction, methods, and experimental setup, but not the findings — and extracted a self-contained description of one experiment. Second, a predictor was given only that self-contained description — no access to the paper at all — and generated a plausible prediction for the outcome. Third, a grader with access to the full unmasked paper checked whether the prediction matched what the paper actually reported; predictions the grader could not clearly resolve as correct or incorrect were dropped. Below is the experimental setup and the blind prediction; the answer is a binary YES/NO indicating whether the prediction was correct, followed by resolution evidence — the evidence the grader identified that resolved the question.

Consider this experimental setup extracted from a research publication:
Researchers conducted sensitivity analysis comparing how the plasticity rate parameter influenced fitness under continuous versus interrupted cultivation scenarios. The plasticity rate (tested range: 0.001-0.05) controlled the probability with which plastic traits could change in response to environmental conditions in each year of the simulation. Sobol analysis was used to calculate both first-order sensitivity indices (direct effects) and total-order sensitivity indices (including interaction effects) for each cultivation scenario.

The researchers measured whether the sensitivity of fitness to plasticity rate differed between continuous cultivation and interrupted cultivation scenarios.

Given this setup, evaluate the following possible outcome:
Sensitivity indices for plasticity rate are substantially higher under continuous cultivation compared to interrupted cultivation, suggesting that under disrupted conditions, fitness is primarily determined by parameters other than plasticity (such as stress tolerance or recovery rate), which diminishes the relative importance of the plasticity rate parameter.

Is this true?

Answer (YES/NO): NO